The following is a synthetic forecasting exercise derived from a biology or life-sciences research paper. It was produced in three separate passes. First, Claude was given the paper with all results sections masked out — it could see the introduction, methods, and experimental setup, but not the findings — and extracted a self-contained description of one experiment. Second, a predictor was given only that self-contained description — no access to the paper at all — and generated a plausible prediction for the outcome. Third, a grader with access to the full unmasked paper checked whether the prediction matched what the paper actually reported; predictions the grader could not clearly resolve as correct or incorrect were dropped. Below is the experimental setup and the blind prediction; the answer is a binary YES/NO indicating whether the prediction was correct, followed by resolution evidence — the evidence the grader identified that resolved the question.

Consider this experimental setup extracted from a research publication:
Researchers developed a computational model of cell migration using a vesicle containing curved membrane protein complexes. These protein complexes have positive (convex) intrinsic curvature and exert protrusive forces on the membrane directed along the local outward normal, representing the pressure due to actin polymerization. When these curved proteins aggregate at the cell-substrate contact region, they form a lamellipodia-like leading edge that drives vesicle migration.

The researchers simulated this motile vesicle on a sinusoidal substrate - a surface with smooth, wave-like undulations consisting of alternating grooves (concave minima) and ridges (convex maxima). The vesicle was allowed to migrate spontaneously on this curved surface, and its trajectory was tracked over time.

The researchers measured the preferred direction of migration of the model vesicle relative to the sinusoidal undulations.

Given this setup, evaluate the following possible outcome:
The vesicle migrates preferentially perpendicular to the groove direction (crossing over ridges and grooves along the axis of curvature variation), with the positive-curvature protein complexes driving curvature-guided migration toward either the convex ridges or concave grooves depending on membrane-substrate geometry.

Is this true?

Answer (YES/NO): NO